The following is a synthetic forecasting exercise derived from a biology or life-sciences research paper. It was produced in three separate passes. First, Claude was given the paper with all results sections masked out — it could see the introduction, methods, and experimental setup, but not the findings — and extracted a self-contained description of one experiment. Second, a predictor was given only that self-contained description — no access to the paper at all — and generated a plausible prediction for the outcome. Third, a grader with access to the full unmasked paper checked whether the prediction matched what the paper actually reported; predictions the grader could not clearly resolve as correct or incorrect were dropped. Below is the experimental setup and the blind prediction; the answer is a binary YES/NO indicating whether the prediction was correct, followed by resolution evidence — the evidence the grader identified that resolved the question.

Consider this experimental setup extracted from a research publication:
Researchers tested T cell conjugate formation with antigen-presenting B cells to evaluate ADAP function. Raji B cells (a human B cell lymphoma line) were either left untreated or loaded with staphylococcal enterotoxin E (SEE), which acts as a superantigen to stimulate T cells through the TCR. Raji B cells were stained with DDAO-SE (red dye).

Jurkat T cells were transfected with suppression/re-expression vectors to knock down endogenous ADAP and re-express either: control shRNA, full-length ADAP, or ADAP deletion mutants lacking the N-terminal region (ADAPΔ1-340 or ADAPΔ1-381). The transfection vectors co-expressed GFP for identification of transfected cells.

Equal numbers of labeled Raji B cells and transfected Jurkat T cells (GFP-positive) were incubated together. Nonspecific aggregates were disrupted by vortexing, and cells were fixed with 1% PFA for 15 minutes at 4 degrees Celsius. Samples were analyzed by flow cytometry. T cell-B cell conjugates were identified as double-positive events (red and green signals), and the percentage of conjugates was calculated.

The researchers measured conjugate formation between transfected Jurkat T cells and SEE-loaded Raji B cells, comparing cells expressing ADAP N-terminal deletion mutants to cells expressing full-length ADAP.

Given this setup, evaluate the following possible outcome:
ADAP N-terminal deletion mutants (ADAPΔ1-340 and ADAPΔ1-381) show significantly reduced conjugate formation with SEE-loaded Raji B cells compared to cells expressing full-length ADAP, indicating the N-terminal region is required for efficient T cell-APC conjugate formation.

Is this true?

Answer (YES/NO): YES